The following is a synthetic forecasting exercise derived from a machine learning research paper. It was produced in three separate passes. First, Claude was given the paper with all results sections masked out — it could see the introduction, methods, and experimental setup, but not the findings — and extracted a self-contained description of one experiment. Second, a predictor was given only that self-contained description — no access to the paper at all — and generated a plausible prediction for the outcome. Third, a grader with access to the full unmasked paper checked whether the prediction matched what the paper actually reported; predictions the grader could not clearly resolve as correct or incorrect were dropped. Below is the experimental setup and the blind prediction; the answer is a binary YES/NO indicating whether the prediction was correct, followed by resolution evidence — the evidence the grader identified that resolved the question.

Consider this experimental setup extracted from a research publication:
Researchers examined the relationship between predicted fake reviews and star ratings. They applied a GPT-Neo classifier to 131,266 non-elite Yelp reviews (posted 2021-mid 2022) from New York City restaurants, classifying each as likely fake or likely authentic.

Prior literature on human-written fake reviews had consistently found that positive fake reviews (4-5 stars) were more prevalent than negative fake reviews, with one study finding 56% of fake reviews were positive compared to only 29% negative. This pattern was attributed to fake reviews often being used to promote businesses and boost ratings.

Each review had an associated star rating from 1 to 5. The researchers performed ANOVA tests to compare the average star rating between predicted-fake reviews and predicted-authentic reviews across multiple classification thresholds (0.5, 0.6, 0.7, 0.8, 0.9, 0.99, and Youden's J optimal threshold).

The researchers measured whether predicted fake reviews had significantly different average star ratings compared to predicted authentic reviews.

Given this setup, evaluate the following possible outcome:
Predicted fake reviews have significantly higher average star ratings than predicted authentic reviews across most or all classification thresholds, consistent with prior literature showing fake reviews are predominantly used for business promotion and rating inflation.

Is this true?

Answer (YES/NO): YES